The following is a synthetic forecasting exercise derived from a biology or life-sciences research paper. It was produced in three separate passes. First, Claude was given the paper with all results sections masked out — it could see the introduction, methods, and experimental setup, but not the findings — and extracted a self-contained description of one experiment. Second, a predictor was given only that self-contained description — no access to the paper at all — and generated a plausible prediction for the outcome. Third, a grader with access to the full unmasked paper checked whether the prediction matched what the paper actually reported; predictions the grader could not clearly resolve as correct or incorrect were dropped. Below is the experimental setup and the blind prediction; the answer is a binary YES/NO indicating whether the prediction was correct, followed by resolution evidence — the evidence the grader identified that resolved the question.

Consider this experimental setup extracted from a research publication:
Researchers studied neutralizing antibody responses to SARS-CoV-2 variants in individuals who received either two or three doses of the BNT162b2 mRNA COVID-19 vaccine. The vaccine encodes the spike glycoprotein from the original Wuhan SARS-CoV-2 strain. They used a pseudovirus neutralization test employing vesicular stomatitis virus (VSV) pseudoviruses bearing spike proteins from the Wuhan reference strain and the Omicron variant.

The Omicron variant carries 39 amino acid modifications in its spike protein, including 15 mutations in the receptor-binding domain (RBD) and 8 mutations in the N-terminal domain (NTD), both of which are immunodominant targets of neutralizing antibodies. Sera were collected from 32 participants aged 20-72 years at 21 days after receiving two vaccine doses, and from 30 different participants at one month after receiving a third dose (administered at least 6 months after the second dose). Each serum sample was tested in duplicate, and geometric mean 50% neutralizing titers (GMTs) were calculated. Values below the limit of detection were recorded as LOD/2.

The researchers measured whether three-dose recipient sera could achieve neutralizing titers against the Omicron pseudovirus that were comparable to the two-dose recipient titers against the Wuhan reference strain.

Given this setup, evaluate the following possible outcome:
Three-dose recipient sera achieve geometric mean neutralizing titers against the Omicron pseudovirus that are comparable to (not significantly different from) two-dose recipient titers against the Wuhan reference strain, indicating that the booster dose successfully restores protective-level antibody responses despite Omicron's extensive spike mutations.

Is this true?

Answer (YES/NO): YES